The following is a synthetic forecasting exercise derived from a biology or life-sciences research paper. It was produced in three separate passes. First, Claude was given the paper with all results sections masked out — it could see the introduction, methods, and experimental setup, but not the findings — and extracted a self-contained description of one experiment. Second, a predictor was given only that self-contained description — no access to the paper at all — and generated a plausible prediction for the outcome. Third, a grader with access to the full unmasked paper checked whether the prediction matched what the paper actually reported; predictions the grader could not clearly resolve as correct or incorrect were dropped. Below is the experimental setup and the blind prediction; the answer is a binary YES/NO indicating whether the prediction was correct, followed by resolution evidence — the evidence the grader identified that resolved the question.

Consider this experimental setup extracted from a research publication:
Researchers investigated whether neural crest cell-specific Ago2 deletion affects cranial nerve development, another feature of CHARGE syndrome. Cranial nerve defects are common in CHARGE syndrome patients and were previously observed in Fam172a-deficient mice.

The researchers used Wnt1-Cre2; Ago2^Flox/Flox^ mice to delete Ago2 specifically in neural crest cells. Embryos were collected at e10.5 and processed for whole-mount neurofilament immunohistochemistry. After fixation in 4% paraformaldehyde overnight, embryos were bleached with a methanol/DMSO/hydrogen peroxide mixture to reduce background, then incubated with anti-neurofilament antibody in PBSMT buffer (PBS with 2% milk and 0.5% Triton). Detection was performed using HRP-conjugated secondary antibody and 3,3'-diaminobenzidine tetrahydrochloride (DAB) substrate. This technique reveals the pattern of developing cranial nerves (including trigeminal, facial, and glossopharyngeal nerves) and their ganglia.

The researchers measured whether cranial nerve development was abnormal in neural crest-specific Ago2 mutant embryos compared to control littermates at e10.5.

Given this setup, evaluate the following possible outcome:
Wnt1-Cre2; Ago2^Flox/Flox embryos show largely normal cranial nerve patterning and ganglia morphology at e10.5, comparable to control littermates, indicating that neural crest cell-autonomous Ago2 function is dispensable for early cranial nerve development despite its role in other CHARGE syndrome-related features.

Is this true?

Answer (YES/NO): NO